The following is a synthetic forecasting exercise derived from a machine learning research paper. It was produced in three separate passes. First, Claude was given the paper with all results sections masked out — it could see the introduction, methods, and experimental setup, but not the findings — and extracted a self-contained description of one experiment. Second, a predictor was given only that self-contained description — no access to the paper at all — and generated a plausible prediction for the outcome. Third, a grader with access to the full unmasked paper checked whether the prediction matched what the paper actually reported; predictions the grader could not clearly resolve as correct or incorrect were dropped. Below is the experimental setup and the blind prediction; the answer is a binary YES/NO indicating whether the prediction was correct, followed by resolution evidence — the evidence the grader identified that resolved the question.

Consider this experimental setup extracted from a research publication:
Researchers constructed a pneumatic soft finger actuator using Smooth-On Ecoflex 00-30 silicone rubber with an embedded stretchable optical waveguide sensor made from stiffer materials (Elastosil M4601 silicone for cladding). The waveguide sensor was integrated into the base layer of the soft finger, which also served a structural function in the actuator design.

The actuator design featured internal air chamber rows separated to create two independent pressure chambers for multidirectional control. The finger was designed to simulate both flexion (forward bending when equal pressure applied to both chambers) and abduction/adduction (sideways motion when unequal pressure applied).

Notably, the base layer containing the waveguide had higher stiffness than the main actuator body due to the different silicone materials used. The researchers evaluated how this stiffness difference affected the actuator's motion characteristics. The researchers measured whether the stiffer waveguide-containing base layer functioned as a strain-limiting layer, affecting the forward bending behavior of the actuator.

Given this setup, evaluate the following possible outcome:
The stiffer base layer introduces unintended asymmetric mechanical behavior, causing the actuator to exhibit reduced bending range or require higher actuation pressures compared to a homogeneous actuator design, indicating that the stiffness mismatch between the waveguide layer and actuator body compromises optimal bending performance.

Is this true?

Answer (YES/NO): NO